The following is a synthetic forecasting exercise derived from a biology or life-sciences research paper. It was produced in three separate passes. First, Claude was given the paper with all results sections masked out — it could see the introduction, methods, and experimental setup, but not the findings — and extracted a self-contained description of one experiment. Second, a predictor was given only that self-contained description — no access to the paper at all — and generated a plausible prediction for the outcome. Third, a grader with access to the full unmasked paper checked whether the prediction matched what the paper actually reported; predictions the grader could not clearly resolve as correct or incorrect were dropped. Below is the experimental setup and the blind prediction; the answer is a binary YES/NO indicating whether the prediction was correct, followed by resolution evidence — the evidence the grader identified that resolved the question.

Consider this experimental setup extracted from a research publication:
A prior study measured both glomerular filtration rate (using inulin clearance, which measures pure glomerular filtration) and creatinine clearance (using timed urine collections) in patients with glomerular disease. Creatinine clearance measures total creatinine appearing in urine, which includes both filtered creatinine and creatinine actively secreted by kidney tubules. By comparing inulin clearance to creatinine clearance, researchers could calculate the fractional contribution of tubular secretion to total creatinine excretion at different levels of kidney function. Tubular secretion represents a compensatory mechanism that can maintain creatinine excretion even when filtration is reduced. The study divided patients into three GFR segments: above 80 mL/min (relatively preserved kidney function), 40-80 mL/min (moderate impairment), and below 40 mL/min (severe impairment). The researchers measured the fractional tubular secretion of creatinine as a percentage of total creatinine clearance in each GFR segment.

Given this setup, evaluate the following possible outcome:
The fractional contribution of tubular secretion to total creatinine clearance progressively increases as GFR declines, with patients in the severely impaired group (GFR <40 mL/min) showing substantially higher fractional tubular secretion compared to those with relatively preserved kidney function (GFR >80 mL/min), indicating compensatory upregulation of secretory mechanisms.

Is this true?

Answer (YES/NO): YES